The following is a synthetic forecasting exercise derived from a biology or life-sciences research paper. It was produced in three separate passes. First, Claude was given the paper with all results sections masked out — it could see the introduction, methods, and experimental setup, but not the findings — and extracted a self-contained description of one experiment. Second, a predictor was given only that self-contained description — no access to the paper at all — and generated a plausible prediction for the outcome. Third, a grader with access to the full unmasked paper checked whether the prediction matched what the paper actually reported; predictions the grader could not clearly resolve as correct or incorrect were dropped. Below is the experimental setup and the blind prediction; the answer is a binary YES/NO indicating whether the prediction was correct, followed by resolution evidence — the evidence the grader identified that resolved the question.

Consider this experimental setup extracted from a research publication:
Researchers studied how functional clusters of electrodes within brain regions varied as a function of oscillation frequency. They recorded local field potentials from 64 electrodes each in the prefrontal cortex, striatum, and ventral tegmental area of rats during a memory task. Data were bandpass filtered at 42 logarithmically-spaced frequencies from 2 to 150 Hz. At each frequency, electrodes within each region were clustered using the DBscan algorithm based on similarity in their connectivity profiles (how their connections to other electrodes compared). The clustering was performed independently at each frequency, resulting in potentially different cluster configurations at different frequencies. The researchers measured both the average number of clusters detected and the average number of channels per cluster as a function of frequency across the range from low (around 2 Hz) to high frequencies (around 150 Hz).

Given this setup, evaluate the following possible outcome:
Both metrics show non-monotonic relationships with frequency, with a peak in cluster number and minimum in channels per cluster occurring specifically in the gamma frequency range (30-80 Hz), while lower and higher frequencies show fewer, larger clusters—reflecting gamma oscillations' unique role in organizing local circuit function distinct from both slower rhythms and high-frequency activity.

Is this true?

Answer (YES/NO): NO